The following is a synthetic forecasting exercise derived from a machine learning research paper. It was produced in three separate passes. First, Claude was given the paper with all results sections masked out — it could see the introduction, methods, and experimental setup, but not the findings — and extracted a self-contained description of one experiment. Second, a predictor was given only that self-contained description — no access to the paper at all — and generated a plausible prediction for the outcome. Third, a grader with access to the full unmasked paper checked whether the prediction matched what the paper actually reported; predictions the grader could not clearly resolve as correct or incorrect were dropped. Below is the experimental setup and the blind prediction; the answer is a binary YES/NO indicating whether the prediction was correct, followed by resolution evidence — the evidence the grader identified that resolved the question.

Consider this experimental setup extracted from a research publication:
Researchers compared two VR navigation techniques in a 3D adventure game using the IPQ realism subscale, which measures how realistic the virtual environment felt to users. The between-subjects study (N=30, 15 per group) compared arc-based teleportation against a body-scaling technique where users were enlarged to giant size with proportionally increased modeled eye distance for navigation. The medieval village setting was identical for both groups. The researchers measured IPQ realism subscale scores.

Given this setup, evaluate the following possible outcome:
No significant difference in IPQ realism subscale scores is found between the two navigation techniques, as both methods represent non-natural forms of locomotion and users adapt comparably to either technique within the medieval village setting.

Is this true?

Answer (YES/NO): YES